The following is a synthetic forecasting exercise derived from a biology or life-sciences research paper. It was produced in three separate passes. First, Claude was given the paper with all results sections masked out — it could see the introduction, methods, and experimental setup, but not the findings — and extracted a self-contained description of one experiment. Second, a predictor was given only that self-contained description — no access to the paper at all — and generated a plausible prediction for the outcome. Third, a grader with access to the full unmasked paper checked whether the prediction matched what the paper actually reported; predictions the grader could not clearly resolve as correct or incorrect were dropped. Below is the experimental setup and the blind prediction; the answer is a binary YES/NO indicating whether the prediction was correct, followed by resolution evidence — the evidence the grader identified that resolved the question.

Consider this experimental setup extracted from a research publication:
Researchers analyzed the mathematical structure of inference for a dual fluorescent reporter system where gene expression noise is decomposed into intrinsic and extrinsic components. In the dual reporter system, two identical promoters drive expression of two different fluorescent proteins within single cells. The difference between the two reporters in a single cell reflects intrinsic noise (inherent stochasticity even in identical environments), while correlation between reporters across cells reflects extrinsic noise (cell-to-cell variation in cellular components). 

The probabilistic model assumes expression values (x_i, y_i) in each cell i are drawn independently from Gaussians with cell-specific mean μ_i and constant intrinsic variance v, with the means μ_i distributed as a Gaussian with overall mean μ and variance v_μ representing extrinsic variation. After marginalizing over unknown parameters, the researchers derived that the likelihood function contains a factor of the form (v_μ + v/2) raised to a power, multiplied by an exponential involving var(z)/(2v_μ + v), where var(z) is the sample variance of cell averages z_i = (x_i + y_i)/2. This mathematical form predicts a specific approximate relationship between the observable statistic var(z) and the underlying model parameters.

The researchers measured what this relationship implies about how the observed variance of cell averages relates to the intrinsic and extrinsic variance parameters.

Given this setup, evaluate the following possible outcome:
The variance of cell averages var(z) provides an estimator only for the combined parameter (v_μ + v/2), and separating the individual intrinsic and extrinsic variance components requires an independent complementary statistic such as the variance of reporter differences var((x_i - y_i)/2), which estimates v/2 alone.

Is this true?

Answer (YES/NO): YES